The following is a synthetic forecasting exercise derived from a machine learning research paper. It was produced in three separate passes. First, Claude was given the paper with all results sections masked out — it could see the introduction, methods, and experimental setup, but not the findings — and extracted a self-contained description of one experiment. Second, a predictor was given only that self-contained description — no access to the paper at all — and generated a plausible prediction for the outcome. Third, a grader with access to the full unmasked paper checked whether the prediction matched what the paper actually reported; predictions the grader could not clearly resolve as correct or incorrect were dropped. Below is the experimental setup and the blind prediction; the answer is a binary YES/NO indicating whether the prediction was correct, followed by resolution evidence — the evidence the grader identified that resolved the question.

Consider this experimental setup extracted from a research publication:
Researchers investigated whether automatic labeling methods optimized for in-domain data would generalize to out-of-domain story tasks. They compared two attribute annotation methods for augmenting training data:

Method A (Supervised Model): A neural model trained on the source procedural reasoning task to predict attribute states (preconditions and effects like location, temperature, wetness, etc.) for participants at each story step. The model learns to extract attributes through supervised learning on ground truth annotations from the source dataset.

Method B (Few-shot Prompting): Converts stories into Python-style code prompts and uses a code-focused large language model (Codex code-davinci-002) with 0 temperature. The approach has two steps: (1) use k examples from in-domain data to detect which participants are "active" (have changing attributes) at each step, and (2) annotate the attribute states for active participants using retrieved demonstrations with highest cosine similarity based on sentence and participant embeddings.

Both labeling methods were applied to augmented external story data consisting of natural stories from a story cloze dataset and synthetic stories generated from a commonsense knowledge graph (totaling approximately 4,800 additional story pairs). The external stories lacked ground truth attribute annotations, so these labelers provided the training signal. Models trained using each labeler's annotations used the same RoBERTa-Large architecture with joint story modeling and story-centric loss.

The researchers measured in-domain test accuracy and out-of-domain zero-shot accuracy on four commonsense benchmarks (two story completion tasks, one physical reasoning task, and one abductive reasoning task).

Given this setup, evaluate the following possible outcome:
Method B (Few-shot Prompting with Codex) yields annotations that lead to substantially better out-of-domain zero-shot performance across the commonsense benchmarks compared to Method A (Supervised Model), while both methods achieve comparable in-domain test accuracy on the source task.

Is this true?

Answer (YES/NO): NO